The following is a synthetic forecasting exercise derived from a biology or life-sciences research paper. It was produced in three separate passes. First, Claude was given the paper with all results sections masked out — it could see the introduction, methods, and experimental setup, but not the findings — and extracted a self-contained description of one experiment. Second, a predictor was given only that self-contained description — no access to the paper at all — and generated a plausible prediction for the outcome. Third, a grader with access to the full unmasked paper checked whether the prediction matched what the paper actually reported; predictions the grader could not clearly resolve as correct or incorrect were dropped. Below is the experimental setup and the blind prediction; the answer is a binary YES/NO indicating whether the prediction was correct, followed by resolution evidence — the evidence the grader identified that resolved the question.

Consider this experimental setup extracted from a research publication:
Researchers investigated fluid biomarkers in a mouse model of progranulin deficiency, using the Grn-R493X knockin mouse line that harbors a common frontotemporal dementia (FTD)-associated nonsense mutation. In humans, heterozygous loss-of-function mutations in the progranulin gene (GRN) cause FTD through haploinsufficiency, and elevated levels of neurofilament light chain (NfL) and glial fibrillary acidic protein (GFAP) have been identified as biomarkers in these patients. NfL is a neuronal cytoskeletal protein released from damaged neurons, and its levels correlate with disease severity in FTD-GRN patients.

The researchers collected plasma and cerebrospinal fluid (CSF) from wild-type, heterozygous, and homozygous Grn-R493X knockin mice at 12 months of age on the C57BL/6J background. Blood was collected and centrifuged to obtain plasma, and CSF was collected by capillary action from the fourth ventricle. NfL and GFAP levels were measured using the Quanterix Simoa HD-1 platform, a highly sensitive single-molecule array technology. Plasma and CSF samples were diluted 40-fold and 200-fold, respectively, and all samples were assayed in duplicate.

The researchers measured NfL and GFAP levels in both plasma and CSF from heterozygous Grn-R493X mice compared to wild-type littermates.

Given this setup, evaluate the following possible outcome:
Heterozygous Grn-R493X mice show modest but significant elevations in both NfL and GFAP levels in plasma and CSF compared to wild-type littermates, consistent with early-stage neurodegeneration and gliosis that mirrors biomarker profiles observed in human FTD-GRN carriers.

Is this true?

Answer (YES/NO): NO